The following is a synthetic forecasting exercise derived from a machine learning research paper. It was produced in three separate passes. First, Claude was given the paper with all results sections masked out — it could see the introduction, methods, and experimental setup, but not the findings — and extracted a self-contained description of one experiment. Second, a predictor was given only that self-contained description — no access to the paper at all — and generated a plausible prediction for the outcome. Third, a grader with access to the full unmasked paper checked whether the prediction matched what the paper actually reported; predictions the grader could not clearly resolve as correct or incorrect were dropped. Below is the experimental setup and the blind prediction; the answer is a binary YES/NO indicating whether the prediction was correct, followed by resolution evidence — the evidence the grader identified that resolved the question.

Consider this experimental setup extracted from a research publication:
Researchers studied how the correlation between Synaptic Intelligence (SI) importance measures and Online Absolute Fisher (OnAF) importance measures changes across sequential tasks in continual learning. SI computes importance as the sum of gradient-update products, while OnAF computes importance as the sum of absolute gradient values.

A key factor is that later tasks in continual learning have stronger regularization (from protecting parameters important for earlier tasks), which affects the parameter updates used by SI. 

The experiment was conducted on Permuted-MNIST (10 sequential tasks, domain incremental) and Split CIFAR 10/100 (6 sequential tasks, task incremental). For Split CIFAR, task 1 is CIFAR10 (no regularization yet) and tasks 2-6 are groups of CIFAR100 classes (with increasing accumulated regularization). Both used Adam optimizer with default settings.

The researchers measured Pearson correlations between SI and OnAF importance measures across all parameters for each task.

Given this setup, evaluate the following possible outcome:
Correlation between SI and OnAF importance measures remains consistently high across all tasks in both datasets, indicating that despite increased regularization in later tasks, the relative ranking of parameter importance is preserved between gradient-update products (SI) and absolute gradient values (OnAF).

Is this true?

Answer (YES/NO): NO